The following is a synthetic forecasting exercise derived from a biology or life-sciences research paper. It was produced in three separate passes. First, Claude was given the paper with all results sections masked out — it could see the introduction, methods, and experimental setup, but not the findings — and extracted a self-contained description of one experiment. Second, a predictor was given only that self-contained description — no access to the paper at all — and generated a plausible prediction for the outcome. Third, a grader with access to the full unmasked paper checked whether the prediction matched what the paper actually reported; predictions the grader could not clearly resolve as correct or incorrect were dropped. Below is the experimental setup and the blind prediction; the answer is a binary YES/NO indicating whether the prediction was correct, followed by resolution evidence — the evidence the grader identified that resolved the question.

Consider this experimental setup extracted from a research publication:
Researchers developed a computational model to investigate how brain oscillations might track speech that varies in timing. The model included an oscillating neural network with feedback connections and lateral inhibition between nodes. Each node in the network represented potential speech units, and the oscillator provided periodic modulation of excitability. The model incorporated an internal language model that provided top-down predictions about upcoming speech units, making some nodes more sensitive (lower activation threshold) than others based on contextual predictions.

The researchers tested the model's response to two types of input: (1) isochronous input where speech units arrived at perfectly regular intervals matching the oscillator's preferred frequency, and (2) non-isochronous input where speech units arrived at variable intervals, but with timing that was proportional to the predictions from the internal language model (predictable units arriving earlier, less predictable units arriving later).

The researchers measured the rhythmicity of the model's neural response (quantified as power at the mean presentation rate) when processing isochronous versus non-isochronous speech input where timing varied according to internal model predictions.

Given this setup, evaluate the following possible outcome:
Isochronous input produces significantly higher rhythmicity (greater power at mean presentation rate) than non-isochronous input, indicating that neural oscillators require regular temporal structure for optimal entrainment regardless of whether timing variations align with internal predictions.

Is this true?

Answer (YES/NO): NO